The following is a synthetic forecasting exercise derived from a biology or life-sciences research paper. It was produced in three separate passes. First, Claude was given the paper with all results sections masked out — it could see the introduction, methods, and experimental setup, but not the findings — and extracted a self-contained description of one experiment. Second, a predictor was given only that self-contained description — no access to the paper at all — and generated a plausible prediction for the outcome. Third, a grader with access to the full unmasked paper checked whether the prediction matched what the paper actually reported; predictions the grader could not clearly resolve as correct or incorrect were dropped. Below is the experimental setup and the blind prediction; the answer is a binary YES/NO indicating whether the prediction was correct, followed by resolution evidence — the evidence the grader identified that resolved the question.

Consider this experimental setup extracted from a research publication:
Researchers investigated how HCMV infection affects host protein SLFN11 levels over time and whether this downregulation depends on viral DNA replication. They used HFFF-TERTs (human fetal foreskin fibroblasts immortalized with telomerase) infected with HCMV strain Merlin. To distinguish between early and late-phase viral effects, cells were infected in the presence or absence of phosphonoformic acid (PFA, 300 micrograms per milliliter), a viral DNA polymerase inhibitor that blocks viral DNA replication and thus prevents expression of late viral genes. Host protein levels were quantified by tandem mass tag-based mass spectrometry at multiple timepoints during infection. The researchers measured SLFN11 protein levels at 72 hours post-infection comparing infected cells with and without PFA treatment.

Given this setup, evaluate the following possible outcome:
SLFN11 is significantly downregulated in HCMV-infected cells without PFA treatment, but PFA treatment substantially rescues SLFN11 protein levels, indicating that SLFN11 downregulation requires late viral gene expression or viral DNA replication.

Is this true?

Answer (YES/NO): YES